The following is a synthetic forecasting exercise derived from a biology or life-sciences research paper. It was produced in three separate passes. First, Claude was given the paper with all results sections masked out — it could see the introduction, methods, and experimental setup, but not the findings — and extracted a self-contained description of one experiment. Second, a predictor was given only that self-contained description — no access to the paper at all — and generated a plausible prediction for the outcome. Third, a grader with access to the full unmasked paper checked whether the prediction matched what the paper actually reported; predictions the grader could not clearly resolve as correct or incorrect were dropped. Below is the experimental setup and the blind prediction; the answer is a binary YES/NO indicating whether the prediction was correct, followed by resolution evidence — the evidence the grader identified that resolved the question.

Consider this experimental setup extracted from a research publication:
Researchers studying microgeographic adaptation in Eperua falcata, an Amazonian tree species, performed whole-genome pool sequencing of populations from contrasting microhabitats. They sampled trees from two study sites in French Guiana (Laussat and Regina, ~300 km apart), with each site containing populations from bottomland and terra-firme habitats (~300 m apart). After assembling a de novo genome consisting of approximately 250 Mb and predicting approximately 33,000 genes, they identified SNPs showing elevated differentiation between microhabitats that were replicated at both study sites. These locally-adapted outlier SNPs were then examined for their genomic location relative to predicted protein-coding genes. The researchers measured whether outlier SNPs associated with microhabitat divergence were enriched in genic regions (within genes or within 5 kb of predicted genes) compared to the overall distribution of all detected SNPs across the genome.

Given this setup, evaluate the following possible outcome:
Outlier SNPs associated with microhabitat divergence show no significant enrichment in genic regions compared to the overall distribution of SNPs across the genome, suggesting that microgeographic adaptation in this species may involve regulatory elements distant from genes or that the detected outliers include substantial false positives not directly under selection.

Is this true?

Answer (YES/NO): YES